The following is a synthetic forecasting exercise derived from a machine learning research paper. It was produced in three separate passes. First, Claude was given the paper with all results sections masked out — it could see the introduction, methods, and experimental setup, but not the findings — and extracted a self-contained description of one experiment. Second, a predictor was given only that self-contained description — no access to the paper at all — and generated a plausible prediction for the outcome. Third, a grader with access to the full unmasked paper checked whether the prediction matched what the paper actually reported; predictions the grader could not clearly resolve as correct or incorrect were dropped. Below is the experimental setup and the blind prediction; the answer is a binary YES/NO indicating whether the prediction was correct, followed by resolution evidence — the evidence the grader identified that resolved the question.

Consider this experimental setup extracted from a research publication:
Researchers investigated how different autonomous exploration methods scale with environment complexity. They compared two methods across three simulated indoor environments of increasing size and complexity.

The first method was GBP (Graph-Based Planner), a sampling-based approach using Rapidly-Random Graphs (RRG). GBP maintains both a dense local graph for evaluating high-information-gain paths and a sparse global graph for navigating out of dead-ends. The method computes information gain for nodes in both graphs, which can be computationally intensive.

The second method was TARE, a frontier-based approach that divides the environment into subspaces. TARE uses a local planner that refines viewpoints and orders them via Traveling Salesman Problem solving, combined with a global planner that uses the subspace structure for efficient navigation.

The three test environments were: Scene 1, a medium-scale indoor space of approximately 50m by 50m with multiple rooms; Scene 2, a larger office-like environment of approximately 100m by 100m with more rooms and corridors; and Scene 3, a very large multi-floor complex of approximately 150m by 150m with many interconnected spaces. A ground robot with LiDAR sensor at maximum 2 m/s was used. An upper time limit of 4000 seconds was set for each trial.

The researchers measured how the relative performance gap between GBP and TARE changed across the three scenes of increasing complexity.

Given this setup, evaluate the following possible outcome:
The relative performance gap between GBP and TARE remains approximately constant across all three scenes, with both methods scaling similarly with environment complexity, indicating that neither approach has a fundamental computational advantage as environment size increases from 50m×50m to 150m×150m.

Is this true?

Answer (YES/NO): NO